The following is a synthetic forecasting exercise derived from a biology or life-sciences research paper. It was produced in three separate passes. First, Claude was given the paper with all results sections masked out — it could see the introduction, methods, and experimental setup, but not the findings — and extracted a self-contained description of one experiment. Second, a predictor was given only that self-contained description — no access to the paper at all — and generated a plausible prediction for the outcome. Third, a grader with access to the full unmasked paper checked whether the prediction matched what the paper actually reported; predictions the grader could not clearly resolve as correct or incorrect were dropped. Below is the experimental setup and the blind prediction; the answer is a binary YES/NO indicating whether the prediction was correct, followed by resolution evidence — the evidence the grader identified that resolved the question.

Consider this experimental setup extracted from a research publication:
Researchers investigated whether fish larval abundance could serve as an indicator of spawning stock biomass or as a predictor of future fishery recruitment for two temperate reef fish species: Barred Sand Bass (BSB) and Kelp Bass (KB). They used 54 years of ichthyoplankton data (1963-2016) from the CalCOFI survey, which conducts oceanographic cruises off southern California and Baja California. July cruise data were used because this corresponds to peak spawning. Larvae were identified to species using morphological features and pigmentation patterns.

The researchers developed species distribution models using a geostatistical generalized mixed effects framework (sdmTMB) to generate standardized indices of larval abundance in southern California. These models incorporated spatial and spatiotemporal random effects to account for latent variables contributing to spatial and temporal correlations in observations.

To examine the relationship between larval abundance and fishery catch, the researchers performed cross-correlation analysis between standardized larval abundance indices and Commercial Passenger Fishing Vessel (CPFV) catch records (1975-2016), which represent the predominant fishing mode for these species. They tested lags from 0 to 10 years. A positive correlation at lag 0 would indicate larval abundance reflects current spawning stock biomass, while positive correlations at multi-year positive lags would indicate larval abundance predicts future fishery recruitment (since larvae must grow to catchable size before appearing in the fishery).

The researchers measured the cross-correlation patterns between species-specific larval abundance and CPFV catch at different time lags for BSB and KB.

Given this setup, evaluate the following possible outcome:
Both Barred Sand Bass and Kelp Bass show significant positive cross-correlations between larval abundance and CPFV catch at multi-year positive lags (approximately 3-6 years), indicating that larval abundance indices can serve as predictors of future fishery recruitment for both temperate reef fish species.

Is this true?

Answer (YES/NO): NO